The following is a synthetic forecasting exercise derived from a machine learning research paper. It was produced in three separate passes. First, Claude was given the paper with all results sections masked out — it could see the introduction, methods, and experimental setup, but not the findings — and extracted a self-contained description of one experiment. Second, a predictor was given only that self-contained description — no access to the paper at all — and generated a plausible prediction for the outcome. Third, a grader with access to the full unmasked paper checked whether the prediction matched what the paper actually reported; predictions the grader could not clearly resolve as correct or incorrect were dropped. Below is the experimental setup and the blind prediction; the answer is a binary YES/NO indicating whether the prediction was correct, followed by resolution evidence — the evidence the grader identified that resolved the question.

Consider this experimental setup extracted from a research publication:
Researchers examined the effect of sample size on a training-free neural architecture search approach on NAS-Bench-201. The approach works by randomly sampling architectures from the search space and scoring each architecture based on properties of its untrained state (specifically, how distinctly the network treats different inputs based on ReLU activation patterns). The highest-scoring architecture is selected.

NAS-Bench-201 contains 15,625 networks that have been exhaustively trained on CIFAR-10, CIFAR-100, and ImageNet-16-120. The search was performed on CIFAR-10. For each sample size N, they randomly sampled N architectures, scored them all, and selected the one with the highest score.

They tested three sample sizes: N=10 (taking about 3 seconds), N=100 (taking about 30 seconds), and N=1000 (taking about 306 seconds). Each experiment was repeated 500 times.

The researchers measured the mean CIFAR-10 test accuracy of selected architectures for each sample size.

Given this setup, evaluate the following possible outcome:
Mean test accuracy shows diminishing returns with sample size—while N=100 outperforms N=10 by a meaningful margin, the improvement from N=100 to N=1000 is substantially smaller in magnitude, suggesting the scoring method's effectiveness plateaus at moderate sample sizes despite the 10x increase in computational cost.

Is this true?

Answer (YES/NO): YES